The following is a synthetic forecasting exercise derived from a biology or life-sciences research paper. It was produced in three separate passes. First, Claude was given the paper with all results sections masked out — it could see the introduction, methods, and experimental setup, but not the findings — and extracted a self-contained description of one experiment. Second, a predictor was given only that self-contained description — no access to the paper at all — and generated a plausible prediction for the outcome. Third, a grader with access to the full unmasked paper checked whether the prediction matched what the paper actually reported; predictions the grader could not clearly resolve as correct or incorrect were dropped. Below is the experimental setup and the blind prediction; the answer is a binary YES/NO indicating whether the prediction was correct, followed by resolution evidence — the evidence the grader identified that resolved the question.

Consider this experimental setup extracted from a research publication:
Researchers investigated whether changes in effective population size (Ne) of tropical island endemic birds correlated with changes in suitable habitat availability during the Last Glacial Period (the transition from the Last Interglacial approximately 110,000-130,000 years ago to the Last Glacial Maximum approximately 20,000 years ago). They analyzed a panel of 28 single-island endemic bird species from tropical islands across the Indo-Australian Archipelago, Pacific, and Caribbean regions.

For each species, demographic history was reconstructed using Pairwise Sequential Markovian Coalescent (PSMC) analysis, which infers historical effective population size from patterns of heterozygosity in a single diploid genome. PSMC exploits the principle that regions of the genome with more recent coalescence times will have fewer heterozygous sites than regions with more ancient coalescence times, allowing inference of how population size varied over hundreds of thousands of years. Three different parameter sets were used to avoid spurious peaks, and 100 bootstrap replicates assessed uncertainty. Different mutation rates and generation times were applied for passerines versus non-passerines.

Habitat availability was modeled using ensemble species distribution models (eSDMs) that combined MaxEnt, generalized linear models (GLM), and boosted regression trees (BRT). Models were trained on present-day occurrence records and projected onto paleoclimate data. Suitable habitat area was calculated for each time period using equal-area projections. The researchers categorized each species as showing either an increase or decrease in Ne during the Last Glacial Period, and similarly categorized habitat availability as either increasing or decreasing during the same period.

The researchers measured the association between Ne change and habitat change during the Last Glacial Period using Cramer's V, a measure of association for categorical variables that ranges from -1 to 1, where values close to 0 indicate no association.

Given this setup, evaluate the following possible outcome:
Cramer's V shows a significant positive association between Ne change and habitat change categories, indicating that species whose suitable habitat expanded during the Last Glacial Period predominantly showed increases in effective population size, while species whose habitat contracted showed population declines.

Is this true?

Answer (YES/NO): NO